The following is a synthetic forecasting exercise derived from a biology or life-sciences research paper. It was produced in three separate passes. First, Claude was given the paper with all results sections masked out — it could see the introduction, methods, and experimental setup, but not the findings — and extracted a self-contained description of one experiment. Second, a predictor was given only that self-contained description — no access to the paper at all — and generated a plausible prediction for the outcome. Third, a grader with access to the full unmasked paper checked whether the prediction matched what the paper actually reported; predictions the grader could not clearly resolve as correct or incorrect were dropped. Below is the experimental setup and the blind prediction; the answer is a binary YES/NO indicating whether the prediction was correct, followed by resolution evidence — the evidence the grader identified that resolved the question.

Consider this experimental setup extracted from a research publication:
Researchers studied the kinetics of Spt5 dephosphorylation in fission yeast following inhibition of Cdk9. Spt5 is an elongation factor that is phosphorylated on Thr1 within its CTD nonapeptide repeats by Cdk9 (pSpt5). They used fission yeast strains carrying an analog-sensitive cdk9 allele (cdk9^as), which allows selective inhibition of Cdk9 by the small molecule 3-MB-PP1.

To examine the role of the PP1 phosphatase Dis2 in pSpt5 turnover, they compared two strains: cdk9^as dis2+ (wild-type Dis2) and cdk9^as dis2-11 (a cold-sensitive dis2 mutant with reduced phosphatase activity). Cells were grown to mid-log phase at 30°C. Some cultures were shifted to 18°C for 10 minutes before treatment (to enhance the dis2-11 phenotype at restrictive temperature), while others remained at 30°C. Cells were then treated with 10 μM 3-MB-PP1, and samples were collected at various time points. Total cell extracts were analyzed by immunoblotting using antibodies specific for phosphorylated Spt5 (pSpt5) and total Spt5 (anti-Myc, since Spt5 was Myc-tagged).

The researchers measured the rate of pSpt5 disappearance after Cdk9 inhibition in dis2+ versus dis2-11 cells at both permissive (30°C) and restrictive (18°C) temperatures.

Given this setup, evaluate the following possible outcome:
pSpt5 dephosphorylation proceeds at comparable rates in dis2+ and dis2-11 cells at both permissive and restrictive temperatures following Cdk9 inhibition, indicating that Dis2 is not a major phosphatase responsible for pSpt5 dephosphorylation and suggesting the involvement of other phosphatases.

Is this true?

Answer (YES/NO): NO